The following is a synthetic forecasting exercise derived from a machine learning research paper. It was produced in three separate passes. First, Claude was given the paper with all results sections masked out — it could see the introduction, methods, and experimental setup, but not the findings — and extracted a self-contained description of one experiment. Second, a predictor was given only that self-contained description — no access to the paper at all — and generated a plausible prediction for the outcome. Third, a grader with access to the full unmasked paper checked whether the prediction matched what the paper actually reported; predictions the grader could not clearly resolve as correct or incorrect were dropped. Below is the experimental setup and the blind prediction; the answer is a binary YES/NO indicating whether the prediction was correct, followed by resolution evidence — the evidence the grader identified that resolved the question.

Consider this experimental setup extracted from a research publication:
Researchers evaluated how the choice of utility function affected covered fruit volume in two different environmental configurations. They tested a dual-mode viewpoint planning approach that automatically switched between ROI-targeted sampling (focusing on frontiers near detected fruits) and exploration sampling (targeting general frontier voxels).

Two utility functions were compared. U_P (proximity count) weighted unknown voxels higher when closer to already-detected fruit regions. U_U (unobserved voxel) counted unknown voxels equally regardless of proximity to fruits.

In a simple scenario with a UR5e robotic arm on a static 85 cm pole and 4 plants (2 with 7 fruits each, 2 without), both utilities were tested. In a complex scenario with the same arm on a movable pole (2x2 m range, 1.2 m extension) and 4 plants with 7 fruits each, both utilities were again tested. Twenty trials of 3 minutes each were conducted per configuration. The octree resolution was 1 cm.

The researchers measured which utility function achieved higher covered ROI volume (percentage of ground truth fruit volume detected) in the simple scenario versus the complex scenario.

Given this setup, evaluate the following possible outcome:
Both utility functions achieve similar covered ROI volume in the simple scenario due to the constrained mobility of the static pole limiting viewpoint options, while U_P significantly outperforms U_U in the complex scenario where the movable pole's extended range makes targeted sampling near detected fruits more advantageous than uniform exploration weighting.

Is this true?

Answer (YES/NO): NO